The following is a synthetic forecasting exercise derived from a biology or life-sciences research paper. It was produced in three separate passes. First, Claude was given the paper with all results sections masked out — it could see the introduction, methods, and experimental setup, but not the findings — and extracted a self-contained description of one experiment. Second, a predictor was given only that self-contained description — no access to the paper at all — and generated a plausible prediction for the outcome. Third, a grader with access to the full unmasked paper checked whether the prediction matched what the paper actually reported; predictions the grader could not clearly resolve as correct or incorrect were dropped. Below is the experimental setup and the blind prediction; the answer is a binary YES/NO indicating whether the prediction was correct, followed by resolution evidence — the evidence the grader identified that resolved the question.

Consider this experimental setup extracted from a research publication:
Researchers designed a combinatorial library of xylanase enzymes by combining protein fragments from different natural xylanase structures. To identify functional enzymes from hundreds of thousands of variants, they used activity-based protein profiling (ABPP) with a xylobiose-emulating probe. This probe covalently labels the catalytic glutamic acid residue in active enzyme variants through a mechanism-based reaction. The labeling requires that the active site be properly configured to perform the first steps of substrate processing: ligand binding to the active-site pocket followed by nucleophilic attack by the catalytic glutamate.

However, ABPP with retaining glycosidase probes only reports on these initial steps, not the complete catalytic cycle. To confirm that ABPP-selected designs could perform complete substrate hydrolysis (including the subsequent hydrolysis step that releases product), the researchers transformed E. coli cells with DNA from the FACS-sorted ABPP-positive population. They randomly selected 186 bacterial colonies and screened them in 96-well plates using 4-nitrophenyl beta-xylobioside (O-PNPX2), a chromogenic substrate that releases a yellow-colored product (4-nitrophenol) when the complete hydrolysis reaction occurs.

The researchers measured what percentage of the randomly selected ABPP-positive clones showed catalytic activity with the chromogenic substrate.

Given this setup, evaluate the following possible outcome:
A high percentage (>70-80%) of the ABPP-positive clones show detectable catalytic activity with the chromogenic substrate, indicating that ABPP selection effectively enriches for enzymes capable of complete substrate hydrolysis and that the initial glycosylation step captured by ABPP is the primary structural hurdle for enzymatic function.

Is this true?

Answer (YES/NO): NO